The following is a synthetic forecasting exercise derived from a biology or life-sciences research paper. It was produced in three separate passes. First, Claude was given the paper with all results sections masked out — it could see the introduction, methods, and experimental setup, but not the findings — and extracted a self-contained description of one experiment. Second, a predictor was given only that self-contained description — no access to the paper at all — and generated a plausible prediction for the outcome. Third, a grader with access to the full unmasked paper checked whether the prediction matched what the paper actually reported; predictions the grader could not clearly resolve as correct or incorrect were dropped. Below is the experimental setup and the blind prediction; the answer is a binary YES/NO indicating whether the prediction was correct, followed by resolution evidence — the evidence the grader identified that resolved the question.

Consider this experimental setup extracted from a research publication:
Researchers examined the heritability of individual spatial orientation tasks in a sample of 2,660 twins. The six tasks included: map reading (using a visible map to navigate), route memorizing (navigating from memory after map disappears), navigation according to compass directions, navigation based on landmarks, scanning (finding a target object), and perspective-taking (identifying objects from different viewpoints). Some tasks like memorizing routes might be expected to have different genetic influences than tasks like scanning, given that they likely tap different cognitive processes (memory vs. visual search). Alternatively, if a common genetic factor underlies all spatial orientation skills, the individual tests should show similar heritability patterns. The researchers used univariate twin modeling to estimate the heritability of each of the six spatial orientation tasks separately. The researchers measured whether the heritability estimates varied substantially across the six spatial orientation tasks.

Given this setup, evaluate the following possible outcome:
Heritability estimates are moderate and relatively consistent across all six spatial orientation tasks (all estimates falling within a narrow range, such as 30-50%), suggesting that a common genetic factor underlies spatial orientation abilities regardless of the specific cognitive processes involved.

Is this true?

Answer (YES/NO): NO